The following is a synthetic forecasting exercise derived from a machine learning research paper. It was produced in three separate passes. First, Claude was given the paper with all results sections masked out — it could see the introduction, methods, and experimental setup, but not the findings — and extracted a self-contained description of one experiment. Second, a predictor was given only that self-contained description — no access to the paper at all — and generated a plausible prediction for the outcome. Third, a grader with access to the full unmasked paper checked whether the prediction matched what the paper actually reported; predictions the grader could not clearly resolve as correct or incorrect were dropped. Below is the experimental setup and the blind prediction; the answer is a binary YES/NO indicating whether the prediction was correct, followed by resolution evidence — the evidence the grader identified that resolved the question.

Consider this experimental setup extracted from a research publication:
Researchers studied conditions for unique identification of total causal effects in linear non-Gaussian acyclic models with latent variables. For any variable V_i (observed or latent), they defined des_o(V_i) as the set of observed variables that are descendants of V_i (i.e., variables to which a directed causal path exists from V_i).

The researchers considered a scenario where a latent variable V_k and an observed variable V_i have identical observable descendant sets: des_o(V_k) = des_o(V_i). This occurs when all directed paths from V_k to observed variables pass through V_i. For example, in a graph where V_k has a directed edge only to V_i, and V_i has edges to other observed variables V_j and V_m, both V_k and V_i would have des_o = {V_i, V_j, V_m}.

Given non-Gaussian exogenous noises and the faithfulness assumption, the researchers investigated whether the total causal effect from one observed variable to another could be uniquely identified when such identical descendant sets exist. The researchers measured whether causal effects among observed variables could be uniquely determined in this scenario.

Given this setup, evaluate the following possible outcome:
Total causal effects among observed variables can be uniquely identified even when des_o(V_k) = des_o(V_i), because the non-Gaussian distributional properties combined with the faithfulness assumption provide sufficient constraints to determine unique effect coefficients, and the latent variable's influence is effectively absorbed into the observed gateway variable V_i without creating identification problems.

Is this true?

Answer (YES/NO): NO